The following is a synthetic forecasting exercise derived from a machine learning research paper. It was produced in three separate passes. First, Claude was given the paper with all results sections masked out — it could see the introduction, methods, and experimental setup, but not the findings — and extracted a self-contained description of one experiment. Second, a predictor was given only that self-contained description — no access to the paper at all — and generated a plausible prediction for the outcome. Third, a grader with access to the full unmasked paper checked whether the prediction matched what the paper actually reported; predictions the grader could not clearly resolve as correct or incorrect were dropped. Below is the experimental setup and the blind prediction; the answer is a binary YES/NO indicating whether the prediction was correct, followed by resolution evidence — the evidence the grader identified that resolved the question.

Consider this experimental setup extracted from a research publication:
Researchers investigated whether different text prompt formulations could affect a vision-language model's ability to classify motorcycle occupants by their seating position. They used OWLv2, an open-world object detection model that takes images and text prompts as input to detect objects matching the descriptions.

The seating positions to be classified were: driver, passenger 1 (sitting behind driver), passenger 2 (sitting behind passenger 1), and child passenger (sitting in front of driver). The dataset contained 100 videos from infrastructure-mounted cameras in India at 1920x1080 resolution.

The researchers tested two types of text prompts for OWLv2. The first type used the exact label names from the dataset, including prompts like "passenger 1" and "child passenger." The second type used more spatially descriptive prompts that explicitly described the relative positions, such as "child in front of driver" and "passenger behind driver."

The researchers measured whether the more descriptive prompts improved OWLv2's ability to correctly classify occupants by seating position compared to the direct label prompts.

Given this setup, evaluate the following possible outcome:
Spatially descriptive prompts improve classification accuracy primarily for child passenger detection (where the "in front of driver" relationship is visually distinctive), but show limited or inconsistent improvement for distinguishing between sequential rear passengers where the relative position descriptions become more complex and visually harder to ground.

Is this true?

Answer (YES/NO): NO